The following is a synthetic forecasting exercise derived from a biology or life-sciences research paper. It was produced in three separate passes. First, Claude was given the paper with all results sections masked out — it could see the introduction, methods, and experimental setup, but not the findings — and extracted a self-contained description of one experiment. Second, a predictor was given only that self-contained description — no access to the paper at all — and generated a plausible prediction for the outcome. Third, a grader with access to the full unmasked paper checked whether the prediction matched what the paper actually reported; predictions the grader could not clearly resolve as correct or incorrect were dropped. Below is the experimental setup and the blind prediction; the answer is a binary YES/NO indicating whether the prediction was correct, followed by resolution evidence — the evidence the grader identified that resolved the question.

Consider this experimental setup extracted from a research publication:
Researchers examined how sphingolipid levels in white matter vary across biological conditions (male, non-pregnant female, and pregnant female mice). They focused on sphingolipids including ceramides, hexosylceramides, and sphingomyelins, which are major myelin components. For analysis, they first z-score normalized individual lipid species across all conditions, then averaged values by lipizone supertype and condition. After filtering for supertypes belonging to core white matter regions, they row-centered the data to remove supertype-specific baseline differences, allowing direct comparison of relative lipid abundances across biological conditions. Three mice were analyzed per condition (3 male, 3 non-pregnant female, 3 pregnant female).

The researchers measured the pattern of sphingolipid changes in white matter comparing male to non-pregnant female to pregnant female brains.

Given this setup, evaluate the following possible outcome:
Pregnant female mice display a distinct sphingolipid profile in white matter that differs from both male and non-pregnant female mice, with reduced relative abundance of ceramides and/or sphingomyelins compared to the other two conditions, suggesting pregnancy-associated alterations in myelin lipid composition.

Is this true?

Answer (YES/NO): NO